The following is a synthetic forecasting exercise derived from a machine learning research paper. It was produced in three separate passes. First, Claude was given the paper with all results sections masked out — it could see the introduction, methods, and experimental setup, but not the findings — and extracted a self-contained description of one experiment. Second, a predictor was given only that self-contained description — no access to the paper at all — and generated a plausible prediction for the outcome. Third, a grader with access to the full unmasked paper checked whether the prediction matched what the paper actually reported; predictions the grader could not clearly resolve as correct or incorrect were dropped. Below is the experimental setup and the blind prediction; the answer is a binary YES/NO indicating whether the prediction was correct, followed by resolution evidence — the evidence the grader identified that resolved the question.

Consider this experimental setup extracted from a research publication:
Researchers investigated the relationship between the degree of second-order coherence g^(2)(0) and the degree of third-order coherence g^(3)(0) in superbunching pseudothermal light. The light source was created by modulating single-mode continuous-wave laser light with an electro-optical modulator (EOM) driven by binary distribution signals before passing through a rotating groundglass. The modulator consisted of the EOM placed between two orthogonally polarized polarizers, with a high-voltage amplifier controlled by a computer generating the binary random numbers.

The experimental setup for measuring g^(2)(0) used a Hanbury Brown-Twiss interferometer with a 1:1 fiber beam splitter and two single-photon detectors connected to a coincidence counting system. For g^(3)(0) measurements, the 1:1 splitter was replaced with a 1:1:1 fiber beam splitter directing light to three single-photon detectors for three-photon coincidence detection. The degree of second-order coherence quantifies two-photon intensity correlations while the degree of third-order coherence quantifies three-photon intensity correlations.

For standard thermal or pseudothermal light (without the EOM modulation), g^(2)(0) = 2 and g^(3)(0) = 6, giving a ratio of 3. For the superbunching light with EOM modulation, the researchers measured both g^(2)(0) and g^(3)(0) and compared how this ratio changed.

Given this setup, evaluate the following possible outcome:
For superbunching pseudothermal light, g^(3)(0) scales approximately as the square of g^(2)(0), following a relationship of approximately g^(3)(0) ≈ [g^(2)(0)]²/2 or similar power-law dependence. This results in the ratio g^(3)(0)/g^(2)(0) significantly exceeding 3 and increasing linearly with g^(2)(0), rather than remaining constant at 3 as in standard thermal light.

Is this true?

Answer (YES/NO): YES